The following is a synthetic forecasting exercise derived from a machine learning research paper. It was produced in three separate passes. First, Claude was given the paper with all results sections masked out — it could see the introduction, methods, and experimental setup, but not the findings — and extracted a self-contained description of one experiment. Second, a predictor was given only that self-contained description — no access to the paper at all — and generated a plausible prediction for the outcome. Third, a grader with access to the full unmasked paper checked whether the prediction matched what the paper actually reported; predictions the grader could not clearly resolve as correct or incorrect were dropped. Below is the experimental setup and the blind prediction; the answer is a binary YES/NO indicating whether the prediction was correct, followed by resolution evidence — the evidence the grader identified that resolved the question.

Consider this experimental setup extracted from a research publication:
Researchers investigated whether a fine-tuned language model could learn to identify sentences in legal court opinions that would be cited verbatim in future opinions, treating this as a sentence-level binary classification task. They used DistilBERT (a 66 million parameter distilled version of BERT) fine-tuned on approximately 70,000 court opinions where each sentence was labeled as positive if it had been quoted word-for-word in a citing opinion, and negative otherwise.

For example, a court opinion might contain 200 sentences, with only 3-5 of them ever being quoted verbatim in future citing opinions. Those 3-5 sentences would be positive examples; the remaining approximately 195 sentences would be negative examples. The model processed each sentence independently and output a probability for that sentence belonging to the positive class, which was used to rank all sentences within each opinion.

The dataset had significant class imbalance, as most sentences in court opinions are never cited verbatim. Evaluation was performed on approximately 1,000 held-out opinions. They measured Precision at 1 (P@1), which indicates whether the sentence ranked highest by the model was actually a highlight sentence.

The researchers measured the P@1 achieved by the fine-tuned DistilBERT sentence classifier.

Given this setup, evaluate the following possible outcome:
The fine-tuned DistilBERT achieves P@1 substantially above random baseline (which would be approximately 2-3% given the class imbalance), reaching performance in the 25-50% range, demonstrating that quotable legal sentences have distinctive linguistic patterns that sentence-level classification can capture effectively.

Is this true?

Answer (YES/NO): NO